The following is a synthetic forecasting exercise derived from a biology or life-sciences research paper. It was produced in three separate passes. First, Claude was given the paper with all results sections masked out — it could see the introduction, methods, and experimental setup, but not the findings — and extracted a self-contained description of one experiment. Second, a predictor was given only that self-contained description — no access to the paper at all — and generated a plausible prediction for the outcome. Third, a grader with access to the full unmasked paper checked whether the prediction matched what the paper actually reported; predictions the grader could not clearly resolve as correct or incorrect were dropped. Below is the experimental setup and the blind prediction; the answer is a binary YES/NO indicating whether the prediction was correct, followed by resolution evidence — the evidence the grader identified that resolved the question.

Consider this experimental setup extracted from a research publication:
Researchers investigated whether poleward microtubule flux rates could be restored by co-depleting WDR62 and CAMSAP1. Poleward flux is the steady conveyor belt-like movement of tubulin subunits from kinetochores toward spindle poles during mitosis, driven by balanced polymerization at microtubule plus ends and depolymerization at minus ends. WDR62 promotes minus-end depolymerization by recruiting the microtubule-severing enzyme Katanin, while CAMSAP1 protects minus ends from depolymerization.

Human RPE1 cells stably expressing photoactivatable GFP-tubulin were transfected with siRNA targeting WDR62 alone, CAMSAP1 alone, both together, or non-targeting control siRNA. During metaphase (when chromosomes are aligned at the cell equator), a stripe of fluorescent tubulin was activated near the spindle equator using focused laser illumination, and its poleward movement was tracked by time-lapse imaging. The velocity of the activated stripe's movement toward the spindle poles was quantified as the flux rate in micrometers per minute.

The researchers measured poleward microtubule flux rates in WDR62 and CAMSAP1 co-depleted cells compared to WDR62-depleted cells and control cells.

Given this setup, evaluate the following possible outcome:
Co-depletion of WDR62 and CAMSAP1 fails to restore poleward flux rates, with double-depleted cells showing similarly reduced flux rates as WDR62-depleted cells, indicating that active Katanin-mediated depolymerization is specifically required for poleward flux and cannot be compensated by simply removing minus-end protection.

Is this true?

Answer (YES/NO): NO